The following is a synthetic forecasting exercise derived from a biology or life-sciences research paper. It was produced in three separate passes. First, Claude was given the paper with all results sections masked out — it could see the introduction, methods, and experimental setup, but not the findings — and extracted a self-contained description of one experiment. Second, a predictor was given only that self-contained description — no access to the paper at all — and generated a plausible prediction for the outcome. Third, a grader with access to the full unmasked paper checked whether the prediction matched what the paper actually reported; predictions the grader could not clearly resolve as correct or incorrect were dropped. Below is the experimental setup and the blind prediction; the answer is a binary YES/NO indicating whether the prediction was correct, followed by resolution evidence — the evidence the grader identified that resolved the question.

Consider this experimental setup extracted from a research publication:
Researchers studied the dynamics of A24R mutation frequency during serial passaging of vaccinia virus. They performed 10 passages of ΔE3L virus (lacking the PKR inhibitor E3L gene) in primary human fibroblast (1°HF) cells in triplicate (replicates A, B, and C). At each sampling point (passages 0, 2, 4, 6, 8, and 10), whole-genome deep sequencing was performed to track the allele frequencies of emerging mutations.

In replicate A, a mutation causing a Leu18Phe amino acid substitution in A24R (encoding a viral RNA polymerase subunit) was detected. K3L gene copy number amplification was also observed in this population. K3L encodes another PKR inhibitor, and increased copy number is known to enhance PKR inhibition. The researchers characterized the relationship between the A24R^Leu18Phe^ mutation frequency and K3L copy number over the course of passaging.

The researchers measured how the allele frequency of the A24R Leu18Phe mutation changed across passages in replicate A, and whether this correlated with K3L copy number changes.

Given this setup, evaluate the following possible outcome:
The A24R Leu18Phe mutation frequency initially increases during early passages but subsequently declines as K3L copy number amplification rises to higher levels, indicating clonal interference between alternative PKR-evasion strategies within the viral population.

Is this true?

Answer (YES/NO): NO